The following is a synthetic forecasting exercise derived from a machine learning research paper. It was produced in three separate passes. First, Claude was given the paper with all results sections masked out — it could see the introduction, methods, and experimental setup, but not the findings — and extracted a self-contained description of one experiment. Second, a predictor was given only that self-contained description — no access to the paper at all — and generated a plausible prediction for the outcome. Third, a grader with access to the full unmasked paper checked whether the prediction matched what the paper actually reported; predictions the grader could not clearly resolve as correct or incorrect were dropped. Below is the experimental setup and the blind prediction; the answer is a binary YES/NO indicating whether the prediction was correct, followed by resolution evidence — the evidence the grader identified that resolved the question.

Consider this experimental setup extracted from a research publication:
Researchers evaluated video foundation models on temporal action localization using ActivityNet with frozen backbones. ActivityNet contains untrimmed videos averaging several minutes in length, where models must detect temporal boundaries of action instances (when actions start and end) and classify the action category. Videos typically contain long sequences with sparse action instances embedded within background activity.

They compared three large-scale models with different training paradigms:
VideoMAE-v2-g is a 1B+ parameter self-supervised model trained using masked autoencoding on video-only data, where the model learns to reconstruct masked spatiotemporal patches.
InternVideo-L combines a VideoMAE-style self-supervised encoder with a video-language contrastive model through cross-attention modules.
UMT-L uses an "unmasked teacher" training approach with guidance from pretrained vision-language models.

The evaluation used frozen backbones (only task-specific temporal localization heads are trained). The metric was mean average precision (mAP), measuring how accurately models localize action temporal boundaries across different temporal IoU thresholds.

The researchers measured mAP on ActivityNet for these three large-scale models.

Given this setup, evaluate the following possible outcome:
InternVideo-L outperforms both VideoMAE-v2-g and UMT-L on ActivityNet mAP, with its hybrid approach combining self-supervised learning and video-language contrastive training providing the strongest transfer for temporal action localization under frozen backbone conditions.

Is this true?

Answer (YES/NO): NO